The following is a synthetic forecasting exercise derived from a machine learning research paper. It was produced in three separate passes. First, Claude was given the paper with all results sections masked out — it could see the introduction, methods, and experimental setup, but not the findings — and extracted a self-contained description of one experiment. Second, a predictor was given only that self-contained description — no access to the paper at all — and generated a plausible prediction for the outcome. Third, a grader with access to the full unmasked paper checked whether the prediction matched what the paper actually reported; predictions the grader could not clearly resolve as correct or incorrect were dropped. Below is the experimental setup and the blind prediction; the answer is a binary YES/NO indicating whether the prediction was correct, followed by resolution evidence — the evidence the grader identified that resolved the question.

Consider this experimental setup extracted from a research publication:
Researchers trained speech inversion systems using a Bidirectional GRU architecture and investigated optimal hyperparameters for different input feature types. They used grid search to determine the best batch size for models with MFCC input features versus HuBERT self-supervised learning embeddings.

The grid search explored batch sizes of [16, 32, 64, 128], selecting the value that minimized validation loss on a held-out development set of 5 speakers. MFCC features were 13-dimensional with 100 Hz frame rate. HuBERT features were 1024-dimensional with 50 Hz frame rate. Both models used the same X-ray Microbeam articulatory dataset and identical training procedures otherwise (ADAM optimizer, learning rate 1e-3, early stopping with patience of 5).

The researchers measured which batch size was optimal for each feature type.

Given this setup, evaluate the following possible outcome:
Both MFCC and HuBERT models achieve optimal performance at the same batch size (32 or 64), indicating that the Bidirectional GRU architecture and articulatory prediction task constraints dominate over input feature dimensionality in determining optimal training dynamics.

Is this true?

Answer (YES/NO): NO